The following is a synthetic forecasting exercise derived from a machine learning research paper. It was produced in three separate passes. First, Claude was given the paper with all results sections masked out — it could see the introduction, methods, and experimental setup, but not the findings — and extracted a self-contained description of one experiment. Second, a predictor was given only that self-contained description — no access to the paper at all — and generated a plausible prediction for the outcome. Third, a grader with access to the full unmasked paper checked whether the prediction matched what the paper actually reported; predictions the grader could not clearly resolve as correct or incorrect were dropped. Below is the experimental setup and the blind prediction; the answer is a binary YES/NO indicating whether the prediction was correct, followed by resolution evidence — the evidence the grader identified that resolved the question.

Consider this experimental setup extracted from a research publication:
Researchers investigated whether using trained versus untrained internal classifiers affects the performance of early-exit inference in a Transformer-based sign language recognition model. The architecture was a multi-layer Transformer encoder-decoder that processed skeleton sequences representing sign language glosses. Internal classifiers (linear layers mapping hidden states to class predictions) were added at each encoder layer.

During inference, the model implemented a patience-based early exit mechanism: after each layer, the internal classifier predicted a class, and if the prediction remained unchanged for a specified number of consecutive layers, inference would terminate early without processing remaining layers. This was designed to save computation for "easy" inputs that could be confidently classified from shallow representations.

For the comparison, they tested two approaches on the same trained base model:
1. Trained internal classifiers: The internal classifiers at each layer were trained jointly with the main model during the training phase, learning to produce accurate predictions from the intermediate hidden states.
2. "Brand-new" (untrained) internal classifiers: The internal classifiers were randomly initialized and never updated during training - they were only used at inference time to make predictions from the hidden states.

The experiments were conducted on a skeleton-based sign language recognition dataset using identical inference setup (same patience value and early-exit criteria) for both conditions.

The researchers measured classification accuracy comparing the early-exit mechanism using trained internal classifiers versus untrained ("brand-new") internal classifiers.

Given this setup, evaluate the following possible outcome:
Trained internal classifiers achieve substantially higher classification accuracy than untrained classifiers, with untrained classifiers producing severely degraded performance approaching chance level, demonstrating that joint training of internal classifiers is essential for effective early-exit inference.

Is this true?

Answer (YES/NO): NO